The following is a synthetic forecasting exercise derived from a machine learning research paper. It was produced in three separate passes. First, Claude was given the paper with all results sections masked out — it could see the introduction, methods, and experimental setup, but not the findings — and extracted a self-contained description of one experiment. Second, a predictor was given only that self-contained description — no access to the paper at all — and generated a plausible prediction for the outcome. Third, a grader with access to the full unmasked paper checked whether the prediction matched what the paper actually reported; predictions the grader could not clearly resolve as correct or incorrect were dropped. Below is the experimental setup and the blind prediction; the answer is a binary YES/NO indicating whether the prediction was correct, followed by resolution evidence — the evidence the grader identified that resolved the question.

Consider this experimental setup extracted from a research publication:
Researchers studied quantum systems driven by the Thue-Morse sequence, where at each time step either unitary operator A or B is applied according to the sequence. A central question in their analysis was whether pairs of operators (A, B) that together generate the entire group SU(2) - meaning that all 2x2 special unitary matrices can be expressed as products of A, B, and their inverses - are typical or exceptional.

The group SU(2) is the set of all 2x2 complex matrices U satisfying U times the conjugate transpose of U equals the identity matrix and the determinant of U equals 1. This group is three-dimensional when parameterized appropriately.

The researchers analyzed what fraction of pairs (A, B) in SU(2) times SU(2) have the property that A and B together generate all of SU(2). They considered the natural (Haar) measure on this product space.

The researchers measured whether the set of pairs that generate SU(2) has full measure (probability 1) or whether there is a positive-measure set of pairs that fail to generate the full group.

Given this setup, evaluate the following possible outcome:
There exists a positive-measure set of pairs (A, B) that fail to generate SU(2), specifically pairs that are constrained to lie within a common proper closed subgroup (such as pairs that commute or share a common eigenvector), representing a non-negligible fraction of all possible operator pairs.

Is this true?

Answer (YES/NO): NO